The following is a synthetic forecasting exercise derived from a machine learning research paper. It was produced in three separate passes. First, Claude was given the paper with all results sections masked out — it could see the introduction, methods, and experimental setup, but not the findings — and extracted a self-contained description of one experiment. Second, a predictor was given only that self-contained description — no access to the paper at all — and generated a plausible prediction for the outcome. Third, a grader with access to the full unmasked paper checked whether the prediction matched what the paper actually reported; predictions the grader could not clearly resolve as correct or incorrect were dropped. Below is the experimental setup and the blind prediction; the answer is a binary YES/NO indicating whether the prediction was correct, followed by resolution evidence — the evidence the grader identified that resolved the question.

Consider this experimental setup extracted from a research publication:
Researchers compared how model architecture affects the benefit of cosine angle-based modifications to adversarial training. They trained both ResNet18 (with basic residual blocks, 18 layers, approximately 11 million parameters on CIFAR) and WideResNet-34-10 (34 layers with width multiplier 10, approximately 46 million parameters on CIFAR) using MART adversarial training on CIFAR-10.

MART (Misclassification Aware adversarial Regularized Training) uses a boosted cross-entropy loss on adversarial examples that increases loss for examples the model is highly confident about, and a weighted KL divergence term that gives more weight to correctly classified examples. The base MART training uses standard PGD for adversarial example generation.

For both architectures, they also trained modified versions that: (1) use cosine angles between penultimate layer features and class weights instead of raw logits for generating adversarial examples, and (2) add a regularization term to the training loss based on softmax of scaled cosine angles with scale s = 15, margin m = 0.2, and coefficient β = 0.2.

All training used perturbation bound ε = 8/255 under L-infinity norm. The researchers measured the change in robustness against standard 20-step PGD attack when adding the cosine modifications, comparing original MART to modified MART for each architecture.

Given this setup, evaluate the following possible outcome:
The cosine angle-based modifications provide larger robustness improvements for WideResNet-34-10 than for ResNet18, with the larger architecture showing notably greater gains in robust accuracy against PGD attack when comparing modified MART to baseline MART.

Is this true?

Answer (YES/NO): NO